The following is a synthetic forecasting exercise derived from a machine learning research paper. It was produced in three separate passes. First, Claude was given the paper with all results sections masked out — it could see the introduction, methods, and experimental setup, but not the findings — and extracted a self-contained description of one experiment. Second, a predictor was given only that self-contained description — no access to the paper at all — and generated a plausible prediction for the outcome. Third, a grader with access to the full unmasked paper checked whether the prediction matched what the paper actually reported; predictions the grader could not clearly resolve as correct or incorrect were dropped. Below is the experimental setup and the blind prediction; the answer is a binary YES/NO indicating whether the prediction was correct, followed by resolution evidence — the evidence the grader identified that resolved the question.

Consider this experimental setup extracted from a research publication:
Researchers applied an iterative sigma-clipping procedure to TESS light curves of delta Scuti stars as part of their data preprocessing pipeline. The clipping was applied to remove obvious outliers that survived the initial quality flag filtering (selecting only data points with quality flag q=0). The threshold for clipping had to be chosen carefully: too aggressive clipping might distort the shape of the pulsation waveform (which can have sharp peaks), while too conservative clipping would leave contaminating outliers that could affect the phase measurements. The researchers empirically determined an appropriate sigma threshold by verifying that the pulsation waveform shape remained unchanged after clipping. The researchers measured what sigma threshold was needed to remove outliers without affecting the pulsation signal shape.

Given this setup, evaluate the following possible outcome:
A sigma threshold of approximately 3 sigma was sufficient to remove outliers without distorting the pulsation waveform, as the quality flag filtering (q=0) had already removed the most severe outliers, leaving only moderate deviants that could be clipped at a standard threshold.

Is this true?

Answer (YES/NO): NO